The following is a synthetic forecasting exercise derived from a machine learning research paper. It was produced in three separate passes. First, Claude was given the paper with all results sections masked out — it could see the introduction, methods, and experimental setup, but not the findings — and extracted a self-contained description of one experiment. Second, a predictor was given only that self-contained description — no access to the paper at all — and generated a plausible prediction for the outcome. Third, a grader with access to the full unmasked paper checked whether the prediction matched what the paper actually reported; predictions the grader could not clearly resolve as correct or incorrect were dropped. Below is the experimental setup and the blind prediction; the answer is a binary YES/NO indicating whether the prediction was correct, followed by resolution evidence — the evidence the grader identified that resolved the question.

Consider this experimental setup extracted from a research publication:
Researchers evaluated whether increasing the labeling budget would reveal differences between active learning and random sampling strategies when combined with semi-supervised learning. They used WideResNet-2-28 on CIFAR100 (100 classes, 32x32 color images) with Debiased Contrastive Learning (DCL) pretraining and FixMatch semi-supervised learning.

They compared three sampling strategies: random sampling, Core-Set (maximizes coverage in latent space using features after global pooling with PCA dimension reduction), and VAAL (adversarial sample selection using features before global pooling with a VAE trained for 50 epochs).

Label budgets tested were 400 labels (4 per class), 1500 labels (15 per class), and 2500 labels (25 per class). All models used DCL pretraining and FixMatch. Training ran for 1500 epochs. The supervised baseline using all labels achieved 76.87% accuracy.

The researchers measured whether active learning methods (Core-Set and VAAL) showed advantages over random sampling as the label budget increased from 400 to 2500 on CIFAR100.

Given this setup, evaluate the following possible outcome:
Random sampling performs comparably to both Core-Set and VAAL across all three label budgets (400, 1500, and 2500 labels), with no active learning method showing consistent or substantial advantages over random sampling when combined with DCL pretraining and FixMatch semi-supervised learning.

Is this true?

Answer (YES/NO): YES